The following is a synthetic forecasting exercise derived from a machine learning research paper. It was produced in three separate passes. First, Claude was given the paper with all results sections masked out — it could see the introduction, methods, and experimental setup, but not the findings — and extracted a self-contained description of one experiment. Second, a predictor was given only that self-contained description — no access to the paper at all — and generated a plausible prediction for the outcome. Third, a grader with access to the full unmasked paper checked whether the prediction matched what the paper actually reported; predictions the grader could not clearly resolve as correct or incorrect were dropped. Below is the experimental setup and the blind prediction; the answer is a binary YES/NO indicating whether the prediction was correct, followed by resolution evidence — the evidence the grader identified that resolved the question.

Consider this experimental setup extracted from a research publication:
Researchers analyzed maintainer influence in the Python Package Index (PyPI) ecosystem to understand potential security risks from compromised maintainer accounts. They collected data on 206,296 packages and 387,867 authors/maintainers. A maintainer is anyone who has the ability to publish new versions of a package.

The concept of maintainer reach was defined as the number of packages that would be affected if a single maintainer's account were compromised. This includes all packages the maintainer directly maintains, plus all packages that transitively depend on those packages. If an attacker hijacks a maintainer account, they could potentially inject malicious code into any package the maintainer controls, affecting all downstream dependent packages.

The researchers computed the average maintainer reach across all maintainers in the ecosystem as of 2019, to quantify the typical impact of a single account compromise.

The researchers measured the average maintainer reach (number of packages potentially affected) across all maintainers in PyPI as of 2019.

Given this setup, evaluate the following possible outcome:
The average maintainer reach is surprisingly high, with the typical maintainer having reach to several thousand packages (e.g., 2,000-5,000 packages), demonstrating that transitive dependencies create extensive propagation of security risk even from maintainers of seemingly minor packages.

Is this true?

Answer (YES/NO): NO